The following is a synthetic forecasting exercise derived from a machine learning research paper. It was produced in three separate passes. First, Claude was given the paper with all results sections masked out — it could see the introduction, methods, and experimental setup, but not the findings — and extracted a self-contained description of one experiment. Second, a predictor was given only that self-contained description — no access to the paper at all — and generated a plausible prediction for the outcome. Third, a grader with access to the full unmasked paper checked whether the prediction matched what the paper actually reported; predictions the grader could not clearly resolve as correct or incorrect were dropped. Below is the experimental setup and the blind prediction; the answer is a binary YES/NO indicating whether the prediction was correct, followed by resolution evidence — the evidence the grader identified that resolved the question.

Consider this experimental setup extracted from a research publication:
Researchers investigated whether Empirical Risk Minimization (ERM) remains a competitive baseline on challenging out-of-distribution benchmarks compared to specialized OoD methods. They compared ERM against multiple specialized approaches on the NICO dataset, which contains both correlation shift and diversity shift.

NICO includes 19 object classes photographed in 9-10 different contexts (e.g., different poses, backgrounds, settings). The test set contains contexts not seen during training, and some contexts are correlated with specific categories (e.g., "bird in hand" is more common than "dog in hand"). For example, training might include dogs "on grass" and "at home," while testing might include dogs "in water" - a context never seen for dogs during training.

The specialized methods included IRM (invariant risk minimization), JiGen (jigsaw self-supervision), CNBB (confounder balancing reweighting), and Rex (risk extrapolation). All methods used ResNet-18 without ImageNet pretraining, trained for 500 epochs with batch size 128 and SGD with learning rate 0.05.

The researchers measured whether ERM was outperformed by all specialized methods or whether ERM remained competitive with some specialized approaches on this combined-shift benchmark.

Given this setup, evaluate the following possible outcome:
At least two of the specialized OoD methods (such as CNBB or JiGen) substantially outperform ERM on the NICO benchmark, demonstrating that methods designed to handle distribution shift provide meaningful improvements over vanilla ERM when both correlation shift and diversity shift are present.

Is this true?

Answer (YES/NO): NO